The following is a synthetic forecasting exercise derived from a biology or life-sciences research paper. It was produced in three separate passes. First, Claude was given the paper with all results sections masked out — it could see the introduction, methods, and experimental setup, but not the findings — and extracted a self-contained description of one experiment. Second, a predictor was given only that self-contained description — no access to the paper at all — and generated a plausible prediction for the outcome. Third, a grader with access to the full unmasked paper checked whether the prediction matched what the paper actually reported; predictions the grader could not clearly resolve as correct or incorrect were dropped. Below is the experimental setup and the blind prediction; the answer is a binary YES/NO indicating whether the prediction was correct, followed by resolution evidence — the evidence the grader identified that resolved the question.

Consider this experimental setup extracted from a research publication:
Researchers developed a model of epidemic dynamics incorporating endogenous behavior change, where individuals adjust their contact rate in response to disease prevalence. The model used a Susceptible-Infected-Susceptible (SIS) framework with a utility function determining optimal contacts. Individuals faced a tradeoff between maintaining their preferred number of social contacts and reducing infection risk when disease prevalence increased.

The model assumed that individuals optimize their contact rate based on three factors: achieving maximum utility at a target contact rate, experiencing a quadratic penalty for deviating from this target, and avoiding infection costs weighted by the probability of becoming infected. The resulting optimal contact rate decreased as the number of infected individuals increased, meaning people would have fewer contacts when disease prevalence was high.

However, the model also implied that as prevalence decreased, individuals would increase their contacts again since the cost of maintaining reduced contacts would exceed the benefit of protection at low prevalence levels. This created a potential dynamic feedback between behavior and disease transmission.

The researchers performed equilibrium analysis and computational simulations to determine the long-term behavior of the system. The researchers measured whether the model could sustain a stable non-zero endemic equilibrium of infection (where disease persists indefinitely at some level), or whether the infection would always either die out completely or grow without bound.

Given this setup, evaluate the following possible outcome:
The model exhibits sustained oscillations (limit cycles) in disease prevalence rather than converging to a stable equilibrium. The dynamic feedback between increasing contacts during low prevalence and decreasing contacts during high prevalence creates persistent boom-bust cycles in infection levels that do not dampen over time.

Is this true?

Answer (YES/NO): NO